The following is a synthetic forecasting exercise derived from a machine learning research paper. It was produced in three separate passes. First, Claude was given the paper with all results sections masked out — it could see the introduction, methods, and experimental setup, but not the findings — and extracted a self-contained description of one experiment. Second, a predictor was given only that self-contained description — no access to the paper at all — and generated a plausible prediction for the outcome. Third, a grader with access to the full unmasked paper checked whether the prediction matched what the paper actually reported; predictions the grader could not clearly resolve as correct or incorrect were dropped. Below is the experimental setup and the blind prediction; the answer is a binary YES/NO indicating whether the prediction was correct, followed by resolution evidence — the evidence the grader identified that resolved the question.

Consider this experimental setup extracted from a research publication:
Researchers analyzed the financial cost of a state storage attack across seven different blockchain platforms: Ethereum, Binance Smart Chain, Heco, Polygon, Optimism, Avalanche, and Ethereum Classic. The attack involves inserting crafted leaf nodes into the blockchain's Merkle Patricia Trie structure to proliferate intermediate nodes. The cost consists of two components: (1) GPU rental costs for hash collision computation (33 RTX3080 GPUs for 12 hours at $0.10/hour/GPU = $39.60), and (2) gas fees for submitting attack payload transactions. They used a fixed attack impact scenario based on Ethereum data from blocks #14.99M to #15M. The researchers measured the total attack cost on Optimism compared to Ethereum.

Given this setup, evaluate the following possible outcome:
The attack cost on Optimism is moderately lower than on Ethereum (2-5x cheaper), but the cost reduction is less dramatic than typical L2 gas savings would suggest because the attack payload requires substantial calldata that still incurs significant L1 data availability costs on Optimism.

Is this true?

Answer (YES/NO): NO